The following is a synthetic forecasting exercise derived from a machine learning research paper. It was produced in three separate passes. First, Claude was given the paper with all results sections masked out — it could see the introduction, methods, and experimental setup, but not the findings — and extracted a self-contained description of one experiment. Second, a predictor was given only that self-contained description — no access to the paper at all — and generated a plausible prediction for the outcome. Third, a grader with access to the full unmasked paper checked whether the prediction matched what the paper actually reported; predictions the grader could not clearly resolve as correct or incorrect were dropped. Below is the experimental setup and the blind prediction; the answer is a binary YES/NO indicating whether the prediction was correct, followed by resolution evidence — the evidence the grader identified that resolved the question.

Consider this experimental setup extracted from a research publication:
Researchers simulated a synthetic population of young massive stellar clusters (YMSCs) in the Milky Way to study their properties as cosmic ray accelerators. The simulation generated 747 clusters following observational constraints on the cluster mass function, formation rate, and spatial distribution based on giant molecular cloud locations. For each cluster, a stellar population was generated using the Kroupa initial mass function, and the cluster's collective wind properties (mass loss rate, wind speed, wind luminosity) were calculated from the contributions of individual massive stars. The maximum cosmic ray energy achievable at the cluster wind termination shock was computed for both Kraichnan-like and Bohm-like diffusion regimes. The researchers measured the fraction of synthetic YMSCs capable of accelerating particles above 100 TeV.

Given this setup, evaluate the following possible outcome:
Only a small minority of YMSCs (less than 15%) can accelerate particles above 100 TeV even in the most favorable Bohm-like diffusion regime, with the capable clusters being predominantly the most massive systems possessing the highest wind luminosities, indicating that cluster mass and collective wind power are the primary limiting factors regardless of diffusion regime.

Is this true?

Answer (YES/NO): NO